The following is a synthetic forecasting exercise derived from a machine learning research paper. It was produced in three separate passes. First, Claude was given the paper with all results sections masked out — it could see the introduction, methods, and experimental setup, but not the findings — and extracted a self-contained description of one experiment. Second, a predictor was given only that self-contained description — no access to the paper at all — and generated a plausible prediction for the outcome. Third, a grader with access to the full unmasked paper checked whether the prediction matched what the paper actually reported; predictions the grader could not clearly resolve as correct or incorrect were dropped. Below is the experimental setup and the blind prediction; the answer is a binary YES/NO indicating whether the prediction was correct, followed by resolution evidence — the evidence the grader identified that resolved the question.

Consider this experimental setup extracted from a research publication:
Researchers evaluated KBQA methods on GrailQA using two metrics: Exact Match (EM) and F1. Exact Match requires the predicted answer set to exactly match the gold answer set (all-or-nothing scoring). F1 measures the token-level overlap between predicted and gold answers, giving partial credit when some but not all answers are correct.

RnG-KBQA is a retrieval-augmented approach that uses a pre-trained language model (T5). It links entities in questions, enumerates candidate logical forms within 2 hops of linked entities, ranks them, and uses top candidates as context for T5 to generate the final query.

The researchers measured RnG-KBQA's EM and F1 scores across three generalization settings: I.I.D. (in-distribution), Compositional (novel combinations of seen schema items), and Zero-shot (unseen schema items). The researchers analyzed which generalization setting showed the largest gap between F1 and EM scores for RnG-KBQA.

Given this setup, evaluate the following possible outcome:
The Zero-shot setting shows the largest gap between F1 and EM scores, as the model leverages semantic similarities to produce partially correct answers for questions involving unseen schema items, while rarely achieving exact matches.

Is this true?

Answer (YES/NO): NO